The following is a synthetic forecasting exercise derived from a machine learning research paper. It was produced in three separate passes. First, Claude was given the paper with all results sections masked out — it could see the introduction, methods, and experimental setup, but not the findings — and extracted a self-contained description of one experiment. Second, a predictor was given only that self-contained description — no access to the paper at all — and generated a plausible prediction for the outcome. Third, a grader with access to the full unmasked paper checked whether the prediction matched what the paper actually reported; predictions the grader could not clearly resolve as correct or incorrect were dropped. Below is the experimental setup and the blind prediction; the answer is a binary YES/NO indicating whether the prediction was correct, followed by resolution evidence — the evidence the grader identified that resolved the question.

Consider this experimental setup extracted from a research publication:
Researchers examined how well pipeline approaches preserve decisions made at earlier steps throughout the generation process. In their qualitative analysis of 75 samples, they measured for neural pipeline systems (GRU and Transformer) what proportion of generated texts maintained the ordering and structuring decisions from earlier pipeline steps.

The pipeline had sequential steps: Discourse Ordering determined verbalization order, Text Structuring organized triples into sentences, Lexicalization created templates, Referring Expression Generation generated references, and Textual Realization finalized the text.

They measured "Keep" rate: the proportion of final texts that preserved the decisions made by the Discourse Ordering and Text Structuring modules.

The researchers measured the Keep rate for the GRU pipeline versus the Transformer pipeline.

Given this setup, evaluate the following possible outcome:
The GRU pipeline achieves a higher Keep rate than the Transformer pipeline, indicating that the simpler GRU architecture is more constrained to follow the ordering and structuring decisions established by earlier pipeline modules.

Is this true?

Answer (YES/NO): YES